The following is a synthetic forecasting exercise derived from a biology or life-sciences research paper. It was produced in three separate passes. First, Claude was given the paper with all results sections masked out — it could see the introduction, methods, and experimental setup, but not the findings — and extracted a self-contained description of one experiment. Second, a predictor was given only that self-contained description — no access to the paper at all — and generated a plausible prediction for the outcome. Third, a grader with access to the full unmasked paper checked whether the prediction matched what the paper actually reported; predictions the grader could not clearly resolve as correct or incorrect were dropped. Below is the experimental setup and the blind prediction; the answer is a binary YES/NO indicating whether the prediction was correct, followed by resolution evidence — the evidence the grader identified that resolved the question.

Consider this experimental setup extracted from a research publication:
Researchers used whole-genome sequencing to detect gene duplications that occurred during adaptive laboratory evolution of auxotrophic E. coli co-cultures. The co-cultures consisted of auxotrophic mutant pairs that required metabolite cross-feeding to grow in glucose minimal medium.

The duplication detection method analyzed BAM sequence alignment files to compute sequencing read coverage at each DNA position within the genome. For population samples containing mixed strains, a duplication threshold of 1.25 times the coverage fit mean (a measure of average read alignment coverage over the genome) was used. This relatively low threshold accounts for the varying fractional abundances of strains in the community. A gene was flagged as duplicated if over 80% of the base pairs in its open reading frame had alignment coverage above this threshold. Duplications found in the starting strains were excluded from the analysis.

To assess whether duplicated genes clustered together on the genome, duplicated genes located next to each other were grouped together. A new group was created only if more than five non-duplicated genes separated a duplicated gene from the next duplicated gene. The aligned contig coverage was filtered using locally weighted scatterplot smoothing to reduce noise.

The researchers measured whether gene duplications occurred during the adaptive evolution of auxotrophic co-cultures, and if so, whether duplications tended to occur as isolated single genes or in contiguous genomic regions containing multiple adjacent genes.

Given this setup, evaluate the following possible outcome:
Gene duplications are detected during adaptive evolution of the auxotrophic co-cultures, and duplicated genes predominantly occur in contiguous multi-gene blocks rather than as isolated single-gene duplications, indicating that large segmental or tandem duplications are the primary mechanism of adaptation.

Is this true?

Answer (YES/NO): YES